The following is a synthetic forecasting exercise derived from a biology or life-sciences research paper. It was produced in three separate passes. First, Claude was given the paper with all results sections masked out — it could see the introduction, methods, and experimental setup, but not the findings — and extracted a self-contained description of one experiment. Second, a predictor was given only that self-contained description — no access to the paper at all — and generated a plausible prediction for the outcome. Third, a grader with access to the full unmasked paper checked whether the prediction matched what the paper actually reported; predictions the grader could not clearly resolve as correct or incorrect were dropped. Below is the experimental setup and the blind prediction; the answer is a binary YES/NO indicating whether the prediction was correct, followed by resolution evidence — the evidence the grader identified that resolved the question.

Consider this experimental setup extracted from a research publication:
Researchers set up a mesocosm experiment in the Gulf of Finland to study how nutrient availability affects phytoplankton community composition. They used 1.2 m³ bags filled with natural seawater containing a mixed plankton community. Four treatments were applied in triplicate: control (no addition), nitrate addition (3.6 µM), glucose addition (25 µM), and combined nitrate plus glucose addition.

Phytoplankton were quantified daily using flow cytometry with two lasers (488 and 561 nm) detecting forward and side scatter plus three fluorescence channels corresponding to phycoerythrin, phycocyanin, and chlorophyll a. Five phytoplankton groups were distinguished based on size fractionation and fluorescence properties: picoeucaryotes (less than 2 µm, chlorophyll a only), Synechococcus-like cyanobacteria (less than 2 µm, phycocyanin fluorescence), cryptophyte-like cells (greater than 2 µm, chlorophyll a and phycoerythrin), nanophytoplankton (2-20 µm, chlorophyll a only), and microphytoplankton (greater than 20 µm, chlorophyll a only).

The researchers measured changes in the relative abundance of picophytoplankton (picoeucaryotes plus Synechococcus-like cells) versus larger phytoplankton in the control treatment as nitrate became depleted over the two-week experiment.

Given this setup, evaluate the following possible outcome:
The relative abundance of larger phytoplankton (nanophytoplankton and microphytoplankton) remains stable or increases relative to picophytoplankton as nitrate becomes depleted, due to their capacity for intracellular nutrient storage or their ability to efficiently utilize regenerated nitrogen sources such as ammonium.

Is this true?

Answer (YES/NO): NO